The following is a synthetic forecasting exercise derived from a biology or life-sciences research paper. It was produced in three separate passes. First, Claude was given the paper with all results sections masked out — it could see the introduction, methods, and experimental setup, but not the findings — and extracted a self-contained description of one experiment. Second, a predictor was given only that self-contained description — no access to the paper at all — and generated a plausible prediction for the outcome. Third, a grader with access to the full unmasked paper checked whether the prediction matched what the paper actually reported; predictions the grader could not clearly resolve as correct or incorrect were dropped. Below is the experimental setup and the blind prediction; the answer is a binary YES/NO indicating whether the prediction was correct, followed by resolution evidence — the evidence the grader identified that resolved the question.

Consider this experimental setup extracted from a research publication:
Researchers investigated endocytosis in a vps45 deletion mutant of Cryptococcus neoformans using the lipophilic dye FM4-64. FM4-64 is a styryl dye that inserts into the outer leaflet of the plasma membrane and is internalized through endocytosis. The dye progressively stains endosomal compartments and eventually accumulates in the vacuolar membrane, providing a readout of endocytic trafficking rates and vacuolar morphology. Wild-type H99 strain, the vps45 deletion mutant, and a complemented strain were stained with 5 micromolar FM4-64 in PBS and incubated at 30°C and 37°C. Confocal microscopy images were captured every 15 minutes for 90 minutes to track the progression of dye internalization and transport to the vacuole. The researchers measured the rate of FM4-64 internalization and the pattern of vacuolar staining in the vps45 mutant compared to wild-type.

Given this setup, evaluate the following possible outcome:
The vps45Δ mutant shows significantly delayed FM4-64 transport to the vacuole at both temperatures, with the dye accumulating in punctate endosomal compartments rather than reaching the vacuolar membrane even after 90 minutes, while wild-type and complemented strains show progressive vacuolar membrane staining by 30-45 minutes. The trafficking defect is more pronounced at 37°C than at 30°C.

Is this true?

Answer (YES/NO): NO